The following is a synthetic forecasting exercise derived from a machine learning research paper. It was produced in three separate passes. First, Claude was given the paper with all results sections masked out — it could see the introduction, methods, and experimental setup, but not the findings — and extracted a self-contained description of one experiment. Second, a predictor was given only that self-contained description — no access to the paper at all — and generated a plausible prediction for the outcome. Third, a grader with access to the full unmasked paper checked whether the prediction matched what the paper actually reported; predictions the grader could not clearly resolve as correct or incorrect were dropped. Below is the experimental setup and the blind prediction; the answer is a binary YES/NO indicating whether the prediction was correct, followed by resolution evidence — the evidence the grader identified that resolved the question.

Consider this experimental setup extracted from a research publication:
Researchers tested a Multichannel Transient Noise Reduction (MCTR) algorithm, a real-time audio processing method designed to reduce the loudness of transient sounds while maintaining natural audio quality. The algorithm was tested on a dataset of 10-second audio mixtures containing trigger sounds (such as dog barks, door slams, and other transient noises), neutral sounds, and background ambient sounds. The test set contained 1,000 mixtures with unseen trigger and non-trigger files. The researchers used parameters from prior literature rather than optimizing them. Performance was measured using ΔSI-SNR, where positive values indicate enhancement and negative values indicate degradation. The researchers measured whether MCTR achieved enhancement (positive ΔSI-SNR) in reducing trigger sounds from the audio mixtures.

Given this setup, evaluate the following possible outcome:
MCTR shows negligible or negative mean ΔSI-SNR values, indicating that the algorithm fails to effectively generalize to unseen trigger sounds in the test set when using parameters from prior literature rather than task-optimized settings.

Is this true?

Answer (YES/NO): YES